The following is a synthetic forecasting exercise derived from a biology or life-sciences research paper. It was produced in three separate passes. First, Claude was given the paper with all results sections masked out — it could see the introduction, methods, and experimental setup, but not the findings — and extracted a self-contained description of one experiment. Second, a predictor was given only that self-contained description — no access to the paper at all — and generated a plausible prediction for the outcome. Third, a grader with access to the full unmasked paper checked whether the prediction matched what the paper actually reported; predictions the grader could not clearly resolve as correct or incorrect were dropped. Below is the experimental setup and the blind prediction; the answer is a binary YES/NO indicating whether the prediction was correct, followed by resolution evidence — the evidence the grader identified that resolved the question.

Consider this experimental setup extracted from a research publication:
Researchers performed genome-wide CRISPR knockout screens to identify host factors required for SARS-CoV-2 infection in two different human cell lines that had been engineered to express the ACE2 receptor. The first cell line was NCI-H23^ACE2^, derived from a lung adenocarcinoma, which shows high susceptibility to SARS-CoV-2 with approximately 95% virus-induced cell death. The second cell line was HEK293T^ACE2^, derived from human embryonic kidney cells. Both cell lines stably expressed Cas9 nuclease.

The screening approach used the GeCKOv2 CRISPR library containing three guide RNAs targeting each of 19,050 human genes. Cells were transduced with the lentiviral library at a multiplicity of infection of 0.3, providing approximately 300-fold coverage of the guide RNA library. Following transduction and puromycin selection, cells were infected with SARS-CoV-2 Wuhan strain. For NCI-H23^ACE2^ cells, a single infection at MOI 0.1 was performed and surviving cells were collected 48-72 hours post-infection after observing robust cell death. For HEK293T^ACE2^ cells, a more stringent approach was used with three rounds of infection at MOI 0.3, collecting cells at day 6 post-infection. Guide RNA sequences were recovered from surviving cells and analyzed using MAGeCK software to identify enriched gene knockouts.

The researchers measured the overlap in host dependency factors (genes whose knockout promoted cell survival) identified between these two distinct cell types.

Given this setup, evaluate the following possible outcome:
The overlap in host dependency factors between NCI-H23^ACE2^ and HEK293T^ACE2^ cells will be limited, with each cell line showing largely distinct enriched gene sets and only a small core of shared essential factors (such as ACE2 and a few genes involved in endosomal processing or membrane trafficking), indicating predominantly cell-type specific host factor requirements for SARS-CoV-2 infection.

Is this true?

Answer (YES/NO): YES